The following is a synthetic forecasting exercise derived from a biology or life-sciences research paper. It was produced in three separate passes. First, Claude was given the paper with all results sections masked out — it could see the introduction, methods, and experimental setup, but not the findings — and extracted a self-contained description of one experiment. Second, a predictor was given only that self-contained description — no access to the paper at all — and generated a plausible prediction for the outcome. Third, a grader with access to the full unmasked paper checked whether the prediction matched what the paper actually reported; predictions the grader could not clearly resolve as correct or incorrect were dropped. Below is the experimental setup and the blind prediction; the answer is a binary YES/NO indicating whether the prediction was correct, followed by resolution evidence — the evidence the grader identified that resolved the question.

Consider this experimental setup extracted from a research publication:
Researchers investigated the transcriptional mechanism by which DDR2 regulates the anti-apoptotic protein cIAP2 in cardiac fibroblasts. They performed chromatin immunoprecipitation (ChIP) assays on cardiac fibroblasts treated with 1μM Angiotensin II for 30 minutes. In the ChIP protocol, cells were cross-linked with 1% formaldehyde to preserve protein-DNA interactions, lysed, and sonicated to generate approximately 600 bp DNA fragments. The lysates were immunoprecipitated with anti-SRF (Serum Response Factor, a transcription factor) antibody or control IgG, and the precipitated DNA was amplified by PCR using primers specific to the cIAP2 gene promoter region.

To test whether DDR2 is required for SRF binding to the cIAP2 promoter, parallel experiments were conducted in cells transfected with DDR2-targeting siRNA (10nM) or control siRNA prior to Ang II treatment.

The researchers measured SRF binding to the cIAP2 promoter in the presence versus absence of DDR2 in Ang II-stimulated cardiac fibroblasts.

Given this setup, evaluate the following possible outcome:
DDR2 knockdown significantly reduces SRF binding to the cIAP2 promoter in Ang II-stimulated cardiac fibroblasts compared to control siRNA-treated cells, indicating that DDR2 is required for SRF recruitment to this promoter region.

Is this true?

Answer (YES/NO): YES